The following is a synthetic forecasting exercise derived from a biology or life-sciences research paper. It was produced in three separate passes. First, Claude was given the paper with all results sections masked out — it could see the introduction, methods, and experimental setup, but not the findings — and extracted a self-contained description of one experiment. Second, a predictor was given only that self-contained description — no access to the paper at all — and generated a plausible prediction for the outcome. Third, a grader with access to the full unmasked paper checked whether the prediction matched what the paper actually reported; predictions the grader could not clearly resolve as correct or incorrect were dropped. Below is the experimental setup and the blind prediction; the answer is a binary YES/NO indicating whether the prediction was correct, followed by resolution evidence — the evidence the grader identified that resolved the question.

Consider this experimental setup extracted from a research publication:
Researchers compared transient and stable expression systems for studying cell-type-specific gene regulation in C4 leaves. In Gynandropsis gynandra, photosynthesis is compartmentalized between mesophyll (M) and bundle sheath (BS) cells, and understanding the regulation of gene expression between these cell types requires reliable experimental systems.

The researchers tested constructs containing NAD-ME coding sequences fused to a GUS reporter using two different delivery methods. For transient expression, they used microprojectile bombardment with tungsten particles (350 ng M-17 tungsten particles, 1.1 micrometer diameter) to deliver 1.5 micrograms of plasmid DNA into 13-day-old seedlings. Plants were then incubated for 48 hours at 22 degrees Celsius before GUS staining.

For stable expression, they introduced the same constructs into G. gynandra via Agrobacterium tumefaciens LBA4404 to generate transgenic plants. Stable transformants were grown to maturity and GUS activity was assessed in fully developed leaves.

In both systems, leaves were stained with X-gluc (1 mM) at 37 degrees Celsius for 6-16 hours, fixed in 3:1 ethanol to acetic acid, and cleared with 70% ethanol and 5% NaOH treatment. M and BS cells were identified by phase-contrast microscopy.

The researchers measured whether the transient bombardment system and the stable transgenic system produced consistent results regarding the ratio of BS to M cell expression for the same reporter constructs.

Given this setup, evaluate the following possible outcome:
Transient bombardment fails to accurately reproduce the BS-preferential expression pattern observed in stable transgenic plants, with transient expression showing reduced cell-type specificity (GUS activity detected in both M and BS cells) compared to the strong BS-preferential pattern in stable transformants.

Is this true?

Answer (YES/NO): NO